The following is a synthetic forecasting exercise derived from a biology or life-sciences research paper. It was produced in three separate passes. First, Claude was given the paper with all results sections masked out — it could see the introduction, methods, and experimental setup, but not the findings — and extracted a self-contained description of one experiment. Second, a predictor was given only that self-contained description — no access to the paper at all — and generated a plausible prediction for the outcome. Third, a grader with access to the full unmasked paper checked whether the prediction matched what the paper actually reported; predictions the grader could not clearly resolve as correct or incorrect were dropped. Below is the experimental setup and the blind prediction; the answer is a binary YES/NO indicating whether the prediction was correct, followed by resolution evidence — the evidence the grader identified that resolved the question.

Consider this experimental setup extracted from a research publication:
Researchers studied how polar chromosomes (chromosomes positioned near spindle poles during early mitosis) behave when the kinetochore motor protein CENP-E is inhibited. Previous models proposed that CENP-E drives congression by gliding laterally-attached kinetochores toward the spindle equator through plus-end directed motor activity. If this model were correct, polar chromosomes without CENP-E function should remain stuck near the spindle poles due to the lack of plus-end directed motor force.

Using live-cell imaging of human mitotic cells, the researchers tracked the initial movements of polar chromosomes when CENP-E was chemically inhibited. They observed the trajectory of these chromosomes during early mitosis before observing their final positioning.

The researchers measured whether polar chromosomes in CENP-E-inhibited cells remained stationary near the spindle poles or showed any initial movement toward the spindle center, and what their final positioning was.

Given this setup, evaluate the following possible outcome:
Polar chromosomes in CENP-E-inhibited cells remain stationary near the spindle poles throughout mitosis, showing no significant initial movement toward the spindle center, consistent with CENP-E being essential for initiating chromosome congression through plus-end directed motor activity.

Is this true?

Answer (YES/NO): NO